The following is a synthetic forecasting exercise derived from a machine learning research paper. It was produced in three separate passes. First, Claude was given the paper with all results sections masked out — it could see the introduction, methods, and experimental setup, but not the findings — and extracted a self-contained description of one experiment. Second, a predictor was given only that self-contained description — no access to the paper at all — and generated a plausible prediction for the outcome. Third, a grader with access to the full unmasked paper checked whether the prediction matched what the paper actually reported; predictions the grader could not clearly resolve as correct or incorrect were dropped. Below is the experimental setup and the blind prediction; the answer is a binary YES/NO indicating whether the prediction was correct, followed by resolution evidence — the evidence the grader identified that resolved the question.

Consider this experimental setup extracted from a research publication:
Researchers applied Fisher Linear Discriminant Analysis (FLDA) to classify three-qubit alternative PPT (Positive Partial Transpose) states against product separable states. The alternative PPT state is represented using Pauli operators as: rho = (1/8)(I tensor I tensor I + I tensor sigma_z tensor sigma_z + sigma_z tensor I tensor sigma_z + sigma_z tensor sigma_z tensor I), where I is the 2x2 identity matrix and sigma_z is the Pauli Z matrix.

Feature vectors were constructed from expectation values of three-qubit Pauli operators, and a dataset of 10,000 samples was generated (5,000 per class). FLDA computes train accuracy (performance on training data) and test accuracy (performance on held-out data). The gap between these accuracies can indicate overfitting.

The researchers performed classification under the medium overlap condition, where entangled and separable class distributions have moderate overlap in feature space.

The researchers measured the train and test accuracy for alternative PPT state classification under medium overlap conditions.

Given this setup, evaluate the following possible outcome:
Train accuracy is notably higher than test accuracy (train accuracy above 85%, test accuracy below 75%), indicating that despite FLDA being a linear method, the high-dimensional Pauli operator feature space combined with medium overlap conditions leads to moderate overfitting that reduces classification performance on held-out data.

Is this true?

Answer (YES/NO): NO